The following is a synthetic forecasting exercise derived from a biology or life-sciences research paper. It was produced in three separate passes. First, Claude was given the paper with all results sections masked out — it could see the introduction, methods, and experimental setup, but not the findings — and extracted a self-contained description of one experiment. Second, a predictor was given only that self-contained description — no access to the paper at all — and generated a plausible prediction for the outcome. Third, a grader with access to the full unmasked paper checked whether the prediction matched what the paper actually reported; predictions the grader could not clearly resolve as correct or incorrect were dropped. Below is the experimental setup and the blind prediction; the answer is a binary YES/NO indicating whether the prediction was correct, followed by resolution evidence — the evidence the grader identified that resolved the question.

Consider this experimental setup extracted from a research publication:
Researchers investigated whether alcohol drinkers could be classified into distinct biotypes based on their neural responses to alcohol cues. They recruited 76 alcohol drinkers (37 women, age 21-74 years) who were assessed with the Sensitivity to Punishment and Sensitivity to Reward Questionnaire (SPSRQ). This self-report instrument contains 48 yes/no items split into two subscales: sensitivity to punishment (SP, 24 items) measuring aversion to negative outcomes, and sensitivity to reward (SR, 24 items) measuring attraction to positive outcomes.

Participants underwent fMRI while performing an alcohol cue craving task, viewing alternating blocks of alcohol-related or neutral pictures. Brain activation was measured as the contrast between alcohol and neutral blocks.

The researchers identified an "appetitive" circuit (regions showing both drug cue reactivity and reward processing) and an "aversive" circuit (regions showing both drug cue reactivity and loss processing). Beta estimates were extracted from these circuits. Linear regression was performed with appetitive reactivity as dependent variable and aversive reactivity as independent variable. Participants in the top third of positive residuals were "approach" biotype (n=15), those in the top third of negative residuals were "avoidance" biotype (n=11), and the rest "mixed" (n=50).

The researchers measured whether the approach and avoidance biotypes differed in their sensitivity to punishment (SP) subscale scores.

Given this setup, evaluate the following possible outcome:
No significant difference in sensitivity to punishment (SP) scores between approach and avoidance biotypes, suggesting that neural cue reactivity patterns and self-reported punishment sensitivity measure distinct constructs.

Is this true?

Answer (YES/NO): NO